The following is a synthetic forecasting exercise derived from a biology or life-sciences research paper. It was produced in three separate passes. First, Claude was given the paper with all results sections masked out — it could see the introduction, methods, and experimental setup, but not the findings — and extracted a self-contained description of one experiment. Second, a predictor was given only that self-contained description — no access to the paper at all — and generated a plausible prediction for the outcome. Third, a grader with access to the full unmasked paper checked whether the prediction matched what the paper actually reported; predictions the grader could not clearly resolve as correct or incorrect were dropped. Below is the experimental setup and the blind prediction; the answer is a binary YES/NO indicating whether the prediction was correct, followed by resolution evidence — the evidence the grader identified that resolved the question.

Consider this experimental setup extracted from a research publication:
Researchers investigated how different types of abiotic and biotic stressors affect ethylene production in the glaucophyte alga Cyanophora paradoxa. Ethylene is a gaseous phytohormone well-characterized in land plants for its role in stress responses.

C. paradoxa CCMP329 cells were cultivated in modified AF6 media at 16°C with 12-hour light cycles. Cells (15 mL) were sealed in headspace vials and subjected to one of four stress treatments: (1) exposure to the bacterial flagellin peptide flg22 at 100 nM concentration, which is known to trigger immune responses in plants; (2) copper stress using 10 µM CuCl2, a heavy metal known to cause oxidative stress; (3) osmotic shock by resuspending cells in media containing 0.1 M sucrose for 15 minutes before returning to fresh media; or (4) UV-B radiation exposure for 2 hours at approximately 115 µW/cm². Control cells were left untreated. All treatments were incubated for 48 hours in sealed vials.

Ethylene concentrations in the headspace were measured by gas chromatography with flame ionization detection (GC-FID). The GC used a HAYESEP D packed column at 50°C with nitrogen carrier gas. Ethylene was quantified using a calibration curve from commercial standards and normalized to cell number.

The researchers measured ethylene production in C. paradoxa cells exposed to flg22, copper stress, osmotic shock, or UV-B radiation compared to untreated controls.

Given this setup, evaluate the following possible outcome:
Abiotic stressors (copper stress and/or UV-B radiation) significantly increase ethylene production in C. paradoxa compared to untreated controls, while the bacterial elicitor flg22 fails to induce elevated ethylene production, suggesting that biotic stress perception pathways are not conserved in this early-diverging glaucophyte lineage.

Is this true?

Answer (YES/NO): YES